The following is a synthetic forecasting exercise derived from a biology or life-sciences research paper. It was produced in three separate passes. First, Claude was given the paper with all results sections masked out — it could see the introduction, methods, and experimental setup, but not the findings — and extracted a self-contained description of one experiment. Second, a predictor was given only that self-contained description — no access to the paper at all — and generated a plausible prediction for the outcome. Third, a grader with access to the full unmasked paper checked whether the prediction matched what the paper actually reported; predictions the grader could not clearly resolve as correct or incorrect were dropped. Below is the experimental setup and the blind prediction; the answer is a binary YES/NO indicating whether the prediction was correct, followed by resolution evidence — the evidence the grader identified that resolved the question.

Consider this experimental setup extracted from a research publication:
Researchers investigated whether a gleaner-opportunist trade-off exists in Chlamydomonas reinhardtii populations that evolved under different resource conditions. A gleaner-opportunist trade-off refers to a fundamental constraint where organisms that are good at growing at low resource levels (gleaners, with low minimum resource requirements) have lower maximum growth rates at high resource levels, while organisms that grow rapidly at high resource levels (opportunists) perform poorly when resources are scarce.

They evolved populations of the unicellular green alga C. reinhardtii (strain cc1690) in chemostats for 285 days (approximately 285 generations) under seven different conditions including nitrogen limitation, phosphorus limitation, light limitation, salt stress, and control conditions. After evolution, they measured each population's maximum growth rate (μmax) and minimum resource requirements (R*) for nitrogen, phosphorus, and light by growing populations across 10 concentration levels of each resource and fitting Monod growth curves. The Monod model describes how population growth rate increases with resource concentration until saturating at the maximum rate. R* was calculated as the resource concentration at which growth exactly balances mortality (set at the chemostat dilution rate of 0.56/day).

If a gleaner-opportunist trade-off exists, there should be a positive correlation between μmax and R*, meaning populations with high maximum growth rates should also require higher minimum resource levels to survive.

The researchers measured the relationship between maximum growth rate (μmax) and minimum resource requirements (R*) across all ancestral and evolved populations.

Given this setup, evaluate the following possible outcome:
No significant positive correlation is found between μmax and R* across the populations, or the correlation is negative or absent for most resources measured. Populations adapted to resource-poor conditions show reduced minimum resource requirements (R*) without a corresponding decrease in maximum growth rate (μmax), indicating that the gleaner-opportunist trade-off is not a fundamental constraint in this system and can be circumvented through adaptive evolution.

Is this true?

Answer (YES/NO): NO